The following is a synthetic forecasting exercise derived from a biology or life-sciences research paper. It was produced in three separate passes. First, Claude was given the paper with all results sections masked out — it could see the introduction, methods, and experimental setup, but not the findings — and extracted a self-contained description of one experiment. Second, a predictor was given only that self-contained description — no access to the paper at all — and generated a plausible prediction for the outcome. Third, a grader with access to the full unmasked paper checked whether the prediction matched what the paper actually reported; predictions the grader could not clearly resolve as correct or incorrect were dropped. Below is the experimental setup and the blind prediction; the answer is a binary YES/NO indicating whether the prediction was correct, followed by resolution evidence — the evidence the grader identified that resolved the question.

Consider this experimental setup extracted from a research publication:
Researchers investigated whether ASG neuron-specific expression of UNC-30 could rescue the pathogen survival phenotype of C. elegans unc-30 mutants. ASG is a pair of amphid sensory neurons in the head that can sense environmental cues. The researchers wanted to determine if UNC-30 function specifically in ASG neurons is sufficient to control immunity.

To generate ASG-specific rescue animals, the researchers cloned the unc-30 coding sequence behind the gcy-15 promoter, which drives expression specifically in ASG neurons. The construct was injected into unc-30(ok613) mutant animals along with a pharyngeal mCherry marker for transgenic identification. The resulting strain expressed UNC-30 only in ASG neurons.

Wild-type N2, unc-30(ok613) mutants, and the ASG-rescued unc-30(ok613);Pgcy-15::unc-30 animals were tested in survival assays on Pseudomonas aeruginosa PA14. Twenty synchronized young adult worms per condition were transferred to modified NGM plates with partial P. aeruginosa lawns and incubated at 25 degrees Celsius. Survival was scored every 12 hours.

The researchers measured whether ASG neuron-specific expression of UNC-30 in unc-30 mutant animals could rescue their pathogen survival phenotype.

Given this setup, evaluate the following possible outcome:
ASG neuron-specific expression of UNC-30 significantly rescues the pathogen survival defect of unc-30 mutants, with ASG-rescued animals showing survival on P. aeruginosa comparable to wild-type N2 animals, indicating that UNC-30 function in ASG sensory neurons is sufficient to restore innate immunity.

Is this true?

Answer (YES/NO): YES